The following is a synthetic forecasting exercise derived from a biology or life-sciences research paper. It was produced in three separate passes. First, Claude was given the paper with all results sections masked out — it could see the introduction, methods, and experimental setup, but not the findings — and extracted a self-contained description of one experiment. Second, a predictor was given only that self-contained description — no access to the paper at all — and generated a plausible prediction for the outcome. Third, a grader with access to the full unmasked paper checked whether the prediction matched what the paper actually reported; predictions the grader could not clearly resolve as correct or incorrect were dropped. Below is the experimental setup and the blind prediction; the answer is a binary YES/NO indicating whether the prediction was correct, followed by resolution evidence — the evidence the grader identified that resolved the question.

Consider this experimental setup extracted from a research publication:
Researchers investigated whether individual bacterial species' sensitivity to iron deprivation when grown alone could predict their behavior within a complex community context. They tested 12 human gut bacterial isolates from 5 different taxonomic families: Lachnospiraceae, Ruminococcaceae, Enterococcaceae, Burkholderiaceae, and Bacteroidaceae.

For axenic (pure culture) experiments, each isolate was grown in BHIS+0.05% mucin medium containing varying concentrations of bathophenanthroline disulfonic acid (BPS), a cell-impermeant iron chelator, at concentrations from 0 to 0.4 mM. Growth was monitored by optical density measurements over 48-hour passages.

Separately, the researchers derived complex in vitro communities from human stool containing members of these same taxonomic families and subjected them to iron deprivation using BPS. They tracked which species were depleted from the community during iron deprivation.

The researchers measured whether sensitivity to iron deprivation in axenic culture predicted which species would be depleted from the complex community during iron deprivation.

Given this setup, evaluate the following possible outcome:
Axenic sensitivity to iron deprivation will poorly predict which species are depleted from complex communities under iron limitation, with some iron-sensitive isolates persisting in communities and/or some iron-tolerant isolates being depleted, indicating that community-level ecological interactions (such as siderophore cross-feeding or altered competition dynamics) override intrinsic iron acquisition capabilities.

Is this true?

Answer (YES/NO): NO